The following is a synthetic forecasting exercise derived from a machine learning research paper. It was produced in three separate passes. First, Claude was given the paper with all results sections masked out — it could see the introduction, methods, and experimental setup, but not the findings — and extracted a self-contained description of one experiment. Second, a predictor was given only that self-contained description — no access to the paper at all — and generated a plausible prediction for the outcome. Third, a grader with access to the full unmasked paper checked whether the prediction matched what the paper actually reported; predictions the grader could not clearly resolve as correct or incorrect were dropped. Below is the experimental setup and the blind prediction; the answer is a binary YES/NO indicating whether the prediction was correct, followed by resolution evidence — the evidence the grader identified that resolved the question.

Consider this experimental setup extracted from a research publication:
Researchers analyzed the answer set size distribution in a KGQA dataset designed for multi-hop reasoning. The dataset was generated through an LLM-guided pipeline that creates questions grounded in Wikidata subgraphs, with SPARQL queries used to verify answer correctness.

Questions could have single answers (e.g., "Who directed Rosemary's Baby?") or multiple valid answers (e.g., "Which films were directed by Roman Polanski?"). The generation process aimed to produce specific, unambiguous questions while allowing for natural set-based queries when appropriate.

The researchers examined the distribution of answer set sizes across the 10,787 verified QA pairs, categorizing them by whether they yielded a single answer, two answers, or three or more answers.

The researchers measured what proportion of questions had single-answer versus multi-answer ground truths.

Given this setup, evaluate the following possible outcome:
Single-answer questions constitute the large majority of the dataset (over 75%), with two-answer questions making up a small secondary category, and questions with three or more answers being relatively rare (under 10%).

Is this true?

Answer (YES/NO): YES